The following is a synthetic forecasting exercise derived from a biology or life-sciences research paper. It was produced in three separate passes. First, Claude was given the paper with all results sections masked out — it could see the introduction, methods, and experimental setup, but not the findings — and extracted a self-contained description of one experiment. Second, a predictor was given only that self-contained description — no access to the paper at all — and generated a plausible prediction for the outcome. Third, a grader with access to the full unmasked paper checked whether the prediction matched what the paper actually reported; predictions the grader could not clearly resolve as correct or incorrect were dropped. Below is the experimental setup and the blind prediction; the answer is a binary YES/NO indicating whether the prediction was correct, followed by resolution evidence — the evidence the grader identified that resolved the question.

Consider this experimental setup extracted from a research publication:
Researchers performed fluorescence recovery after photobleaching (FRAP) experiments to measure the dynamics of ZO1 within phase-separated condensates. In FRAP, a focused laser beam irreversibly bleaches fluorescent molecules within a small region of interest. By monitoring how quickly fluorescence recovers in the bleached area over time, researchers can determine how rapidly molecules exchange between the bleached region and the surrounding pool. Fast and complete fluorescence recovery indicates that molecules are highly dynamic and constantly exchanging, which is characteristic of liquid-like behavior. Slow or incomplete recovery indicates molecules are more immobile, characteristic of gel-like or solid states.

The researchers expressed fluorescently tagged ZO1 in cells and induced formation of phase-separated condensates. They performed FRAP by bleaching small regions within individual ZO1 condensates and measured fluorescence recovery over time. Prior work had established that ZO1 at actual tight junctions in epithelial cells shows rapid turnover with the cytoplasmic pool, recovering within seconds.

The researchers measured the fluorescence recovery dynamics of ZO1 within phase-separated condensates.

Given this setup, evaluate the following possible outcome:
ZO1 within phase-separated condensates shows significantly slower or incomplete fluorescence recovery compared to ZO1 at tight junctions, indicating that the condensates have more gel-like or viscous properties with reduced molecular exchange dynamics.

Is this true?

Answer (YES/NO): NO